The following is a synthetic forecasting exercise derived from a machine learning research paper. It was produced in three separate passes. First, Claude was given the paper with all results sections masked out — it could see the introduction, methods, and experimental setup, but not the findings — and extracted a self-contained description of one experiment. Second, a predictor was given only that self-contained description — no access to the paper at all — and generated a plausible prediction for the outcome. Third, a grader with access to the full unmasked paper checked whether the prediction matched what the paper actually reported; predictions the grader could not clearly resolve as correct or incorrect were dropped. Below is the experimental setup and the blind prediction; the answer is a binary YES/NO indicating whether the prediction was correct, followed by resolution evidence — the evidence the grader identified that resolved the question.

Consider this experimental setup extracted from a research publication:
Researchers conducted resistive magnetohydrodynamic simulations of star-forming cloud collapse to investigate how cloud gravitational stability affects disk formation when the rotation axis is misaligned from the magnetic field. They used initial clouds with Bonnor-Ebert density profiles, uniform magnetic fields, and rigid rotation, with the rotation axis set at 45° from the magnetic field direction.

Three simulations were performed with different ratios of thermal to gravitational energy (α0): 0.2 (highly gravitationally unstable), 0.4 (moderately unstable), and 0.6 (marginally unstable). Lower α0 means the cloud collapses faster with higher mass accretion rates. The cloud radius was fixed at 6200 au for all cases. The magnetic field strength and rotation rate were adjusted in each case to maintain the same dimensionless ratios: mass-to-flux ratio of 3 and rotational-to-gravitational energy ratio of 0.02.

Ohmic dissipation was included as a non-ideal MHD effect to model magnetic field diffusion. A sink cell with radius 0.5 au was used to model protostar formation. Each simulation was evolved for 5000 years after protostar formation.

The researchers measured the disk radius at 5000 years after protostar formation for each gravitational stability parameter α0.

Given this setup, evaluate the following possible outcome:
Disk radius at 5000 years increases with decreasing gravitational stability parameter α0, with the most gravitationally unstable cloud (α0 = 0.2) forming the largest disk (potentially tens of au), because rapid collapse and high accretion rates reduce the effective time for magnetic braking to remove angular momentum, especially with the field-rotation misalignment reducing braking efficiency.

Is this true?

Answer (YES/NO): YES